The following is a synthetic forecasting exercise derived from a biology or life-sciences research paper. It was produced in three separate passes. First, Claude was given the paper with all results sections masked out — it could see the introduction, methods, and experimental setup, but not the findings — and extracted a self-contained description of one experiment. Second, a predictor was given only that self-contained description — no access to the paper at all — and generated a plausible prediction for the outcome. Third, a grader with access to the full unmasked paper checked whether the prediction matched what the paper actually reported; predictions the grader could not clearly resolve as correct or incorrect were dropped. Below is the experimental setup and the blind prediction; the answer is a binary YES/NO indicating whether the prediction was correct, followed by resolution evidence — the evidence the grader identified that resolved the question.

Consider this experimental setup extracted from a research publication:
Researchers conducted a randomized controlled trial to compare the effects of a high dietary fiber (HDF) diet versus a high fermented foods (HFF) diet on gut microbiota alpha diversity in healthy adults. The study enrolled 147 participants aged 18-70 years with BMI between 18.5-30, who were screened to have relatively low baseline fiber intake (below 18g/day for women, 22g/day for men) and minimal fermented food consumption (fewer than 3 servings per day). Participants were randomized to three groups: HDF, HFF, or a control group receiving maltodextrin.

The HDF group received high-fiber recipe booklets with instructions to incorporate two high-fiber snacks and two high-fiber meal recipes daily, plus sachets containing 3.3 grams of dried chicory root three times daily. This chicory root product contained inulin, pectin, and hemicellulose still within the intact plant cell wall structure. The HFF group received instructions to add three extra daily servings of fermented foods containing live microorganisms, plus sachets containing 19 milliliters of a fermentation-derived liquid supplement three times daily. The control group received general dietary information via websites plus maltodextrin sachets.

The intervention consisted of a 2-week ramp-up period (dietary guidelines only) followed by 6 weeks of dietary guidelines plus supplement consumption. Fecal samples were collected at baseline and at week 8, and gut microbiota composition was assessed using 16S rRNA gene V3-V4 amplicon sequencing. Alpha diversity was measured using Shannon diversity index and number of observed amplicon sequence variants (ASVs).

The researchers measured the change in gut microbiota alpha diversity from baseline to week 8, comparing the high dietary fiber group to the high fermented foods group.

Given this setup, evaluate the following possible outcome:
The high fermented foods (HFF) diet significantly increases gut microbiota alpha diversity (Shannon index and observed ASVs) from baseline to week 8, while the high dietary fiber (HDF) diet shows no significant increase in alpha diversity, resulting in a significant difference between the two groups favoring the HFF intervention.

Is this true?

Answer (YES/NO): NO